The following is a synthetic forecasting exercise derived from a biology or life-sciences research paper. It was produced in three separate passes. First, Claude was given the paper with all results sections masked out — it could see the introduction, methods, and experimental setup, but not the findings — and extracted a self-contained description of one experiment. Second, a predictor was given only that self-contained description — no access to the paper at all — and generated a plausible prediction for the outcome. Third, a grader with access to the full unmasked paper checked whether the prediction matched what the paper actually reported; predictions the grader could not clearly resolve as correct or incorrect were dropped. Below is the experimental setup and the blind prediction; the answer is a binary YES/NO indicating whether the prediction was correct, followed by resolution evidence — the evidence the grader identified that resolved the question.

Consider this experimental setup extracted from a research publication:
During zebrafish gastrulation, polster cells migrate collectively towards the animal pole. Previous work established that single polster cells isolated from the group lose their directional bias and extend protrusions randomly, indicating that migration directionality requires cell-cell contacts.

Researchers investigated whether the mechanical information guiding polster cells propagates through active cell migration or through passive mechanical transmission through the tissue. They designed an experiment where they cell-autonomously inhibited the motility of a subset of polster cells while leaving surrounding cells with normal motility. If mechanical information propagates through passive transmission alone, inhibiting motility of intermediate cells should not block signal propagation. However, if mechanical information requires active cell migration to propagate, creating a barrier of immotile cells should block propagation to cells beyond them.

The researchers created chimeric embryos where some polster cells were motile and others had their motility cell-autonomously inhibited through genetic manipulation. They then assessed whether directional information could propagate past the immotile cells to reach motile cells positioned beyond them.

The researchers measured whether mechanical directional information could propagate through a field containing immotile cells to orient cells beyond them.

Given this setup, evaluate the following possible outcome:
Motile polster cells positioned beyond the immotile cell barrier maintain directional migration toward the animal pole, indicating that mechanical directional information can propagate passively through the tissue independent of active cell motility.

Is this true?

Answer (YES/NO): NO